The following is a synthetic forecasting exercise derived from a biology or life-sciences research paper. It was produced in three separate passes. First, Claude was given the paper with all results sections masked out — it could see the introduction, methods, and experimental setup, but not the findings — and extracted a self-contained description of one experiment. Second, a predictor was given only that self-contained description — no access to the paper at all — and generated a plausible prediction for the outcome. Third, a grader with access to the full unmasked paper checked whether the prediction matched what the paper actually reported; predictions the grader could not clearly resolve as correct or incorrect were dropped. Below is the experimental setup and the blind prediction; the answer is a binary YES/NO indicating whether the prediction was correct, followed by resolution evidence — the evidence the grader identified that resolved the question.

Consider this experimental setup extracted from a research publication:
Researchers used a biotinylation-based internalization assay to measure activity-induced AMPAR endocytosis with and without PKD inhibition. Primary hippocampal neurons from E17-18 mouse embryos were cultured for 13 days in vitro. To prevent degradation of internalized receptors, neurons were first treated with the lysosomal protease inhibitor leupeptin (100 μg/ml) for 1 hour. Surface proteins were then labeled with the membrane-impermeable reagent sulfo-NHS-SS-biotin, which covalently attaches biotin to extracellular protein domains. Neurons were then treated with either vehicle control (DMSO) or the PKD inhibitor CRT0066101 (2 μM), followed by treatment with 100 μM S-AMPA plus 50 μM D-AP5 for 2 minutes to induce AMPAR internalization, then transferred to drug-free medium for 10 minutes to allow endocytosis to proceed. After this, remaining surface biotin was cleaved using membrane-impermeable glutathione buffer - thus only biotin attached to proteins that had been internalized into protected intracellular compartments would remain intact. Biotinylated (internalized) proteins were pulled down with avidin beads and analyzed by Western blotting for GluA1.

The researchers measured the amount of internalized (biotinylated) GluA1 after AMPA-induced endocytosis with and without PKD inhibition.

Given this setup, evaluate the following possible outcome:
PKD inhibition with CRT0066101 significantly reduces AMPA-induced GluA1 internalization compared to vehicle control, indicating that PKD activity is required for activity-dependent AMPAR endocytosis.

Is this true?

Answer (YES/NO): YES